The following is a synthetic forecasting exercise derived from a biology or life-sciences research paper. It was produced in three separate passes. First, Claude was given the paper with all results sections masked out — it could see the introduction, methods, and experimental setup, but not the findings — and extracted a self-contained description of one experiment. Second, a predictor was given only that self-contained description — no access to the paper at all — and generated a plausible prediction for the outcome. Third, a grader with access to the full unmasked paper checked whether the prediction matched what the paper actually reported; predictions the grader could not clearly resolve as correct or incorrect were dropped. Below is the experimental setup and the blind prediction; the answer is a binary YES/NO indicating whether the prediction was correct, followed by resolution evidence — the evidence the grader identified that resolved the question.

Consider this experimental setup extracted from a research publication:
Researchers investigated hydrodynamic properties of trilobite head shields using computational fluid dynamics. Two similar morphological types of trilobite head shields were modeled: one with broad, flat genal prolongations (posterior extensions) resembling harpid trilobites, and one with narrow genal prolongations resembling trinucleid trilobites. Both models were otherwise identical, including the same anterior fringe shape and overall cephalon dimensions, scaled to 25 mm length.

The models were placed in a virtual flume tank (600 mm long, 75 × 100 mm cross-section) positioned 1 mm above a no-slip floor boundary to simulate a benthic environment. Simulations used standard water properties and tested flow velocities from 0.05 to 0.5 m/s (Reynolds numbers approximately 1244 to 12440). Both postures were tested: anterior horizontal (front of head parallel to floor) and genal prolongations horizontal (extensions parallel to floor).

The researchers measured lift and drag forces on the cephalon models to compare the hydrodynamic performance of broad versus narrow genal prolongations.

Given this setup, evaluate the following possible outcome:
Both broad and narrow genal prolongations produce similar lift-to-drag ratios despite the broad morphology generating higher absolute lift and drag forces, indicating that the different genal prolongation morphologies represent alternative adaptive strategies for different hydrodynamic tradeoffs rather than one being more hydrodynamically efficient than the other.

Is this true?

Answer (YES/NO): NO